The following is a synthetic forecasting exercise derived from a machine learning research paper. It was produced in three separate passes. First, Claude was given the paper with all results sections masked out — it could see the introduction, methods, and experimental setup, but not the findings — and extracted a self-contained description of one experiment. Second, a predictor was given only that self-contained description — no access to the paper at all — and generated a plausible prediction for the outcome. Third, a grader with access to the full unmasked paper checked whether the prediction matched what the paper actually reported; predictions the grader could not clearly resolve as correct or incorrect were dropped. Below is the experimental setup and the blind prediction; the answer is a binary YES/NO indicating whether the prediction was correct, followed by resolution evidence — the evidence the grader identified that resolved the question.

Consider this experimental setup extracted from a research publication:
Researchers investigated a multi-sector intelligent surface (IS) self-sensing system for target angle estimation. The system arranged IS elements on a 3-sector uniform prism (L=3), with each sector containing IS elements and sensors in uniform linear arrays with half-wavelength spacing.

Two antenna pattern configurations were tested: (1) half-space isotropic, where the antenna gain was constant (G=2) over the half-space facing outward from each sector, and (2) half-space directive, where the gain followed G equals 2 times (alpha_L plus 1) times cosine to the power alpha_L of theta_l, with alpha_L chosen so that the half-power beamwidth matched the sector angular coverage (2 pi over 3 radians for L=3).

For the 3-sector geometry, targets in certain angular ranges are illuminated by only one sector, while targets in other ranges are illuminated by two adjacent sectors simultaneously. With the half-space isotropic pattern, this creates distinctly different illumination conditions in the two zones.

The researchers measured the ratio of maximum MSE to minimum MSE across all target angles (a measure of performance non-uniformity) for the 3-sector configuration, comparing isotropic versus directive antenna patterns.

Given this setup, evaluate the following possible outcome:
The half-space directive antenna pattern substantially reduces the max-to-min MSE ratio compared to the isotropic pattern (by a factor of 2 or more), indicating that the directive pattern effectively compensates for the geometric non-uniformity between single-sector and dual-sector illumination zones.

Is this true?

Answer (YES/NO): YES